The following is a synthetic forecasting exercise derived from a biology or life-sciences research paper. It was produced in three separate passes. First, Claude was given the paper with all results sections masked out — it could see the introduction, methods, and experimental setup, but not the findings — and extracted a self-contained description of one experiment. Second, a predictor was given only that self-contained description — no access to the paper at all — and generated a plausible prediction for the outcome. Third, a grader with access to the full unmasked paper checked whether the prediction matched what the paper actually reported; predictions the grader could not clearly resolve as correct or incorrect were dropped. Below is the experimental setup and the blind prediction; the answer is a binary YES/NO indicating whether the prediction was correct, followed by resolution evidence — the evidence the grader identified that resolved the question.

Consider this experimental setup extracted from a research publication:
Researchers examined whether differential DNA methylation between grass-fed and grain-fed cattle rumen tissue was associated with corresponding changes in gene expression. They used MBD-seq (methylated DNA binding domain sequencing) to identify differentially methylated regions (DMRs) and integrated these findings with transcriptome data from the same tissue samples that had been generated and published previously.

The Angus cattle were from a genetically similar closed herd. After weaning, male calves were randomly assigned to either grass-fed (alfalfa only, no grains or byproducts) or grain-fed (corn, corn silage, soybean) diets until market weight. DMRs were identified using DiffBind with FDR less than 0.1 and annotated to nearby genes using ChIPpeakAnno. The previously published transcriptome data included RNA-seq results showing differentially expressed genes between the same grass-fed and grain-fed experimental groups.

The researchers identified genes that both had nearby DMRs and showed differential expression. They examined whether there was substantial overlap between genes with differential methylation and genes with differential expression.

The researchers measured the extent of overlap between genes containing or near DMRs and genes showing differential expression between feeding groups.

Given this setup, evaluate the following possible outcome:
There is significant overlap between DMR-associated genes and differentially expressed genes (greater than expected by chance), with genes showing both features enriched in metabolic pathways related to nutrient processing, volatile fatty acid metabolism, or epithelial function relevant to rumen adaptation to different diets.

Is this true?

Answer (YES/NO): NO